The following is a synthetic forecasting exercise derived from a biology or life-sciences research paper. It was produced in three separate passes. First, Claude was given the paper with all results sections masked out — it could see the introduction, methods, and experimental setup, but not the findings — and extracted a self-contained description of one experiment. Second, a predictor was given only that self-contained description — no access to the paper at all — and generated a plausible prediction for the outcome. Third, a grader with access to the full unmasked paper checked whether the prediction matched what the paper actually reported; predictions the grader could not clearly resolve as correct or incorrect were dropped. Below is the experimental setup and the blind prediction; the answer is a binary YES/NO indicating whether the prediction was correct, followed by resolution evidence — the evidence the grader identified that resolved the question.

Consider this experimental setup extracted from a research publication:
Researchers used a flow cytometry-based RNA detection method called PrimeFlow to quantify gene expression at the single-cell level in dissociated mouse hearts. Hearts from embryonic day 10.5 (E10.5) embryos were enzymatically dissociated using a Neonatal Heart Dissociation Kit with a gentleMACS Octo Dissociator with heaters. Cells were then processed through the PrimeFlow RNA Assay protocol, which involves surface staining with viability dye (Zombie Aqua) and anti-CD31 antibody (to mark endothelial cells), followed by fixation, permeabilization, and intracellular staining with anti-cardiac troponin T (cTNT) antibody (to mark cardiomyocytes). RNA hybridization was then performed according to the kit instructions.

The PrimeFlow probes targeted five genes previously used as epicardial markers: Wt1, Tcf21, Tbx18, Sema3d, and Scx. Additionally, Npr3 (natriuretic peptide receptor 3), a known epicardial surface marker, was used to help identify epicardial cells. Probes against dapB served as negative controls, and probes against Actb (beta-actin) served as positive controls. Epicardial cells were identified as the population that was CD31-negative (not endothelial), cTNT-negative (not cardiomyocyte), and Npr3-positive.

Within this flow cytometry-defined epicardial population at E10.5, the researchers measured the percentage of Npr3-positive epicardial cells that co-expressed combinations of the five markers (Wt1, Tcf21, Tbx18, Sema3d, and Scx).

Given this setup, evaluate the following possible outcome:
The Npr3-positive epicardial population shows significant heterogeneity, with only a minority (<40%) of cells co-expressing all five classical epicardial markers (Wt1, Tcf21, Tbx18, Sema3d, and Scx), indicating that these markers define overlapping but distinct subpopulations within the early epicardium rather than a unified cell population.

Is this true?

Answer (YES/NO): NO